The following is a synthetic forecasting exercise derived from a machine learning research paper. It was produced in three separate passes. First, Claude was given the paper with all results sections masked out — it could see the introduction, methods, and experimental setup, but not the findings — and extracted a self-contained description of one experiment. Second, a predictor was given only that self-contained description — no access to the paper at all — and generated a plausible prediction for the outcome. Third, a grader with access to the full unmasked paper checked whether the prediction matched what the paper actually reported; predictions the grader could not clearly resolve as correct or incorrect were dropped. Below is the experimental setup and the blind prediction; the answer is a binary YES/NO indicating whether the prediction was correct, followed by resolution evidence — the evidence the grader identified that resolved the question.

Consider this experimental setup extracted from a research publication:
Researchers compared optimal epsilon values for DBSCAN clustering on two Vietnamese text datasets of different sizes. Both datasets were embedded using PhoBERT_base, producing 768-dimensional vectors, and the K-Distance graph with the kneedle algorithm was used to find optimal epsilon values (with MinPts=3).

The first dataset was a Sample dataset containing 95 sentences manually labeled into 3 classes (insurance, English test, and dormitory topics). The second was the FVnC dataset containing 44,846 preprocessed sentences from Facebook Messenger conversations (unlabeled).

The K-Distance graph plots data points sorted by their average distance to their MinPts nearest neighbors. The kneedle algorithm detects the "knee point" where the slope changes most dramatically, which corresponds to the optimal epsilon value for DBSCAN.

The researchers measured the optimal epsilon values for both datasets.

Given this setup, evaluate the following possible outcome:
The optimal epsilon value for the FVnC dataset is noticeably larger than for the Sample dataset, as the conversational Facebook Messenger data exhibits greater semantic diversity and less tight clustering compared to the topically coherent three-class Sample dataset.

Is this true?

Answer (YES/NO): NO